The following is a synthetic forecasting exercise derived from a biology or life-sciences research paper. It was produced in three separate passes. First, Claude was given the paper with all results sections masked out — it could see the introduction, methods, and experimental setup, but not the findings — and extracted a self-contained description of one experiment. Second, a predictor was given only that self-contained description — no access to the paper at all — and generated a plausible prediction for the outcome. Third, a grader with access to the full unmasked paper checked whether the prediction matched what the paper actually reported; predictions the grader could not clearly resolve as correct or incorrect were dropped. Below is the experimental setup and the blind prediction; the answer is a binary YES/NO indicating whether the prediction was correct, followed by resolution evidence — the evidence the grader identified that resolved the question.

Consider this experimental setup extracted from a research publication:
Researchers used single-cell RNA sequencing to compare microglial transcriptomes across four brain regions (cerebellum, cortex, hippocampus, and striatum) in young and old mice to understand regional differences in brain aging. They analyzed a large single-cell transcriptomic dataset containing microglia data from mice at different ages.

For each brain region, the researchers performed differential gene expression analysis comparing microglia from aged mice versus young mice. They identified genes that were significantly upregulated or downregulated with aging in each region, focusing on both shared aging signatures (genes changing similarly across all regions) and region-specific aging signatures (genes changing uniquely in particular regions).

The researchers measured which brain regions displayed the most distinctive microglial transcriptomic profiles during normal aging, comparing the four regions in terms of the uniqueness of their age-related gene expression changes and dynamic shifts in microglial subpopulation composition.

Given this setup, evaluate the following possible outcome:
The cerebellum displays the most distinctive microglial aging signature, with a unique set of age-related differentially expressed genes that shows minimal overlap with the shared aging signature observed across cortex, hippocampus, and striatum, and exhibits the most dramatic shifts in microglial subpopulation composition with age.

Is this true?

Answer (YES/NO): NO